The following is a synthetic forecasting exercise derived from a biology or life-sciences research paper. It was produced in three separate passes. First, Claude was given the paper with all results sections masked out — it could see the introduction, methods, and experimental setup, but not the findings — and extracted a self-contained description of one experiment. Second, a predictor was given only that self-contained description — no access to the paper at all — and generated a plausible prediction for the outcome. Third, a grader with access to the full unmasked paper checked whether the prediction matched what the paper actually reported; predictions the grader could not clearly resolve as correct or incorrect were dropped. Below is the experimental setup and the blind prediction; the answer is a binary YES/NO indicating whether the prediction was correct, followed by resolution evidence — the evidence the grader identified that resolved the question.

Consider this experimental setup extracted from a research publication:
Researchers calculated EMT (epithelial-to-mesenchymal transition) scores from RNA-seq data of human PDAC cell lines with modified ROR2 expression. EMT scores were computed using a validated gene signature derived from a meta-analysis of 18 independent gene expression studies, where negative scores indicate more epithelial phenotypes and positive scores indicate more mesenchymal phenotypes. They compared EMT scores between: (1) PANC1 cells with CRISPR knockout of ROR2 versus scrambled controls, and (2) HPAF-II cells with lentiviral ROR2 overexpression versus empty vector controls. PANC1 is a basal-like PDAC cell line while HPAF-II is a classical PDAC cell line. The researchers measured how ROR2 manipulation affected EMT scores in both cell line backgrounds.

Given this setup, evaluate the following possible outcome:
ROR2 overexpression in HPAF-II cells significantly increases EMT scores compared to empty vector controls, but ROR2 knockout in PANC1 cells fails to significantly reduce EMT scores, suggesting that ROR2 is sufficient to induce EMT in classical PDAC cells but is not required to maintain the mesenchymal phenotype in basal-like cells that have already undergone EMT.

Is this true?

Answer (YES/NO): YES